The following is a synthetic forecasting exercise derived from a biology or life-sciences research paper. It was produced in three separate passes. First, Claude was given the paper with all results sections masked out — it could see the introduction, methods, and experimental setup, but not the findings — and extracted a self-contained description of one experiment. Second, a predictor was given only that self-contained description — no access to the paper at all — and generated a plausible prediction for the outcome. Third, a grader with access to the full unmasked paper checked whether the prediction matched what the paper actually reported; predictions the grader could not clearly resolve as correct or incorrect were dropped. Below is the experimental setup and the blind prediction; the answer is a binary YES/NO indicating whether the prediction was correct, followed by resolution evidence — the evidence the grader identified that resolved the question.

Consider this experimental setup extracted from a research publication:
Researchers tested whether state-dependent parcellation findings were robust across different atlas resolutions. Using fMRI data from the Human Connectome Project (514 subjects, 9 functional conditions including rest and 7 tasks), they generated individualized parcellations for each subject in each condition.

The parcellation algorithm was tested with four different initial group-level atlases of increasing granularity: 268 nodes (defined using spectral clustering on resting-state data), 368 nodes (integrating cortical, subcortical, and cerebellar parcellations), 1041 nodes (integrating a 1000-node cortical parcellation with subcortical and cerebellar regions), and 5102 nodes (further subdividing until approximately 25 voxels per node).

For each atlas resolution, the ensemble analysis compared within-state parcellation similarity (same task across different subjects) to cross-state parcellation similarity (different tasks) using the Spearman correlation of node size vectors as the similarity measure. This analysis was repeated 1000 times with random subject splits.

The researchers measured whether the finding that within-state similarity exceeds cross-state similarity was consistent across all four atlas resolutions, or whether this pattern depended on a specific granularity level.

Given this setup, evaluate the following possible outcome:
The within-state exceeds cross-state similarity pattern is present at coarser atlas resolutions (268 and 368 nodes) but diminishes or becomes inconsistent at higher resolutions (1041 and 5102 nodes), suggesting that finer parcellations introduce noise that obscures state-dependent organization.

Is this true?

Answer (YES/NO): NO